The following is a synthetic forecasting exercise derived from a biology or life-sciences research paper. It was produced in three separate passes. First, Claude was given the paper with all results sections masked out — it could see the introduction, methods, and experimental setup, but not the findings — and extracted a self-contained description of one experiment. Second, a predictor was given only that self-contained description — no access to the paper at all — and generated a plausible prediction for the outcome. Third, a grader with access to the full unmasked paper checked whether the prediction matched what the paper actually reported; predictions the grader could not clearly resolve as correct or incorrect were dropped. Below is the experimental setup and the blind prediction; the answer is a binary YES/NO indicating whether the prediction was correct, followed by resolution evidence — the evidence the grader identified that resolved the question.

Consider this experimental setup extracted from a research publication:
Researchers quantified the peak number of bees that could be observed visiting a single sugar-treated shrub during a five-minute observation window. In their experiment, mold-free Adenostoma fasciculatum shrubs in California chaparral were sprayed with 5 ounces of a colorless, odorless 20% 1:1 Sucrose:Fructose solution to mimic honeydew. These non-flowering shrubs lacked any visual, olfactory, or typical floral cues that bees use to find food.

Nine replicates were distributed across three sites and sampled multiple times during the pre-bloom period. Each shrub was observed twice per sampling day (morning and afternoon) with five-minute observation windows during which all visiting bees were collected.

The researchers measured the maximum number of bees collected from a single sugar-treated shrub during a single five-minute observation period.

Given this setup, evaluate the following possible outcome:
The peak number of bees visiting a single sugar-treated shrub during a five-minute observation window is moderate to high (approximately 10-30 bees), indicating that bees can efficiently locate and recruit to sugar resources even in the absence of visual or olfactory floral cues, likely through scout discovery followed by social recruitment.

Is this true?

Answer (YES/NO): YES